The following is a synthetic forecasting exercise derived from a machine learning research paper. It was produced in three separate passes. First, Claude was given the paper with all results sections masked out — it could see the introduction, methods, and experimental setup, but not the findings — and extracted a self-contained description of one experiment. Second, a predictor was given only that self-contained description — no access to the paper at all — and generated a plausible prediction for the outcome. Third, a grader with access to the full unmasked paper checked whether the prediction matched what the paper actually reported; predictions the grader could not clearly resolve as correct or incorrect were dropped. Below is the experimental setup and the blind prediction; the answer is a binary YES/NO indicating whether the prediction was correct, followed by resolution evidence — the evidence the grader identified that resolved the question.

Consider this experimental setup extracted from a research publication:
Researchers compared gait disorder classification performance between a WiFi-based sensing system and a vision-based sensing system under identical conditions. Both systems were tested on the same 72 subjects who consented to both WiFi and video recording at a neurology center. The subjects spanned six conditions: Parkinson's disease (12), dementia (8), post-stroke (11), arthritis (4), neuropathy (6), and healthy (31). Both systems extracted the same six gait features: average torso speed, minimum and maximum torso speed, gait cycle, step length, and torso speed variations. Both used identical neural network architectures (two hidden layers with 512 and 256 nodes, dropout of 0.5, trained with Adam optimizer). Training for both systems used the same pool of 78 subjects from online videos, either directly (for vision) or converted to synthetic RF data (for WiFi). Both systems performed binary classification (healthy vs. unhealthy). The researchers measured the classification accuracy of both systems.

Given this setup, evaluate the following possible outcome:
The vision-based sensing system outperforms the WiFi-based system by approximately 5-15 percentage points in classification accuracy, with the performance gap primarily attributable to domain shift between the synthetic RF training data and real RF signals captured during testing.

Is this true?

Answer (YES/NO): NO